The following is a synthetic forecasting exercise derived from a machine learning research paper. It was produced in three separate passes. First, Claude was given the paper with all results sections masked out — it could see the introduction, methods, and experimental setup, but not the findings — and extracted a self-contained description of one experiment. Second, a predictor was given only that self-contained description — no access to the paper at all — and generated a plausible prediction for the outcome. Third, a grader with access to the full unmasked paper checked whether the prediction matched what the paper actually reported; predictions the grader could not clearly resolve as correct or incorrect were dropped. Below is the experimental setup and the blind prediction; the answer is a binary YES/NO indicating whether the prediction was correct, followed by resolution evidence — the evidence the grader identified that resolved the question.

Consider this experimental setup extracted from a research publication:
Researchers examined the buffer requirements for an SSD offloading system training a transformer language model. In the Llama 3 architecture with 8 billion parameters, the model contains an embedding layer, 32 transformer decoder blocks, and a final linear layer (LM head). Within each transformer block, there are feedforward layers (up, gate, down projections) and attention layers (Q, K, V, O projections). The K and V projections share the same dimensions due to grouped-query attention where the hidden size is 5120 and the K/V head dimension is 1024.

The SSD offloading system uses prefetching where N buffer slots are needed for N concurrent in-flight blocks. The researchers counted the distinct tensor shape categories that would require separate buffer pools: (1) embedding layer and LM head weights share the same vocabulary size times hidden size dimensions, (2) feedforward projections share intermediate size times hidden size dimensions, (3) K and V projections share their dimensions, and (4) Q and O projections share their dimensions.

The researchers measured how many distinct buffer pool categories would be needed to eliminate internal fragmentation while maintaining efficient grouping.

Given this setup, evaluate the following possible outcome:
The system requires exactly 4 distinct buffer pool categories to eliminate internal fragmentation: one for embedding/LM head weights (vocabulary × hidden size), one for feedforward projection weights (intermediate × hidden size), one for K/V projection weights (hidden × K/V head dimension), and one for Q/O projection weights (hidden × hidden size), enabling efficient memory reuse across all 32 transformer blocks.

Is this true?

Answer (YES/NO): YES